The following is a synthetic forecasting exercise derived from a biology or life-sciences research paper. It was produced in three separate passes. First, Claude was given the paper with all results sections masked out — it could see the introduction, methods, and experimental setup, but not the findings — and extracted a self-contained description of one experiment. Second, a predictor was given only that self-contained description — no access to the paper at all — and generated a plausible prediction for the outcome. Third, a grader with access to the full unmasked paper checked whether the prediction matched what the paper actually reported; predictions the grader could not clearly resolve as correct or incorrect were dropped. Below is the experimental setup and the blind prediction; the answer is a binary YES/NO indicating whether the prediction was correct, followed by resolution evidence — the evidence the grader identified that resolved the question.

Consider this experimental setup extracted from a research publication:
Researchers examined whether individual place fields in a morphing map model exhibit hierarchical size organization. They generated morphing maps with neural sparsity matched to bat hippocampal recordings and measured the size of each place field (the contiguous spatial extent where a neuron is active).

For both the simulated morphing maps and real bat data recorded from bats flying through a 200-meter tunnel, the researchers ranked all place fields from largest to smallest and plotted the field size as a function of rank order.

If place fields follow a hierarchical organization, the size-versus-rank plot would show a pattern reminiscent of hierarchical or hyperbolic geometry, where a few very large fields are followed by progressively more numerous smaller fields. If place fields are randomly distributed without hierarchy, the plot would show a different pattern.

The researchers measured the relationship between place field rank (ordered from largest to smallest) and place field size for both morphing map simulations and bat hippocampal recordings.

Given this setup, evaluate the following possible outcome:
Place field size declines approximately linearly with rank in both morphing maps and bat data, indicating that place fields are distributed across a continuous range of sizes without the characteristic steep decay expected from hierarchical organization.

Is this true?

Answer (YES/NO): NO